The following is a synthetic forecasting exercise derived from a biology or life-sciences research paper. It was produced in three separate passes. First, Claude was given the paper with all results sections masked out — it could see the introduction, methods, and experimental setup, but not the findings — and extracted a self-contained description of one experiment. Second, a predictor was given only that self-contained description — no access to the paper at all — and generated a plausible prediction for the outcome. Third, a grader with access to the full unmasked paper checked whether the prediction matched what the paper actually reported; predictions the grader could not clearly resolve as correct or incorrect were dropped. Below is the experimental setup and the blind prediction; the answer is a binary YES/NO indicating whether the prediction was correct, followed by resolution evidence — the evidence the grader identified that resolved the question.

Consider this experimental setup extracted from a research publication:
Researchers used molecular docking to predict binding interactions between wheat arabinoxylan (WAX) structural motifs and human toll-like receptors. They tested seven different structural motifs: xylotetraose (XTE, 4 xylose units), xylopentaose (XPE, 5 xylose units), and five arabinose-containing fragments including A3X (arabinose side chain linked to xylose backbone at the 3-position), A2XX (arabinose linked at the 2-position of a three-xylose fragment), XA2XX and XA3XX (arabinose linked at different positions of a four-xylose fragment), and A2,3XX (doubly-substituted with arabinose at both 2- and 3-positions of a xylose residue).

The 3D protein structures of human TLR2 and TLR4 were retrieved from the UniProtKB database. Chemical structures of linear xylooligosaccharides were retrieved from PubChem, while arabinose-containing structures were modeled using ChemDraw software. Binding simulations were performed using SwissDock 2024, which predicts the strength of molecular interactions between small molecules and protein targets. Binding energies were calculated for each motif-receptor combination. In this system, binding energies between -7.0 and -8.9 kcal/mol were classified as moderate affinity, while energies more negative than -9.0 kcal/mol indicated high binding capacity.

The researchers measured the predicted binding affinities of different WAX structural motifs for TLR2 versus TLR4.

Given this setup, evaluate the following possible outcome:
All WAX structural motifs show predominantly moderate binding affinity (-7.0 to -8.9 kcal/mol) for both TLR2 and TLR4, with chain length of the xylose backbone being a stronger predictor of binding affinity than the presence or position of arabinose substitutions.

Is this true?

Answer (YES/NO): NO